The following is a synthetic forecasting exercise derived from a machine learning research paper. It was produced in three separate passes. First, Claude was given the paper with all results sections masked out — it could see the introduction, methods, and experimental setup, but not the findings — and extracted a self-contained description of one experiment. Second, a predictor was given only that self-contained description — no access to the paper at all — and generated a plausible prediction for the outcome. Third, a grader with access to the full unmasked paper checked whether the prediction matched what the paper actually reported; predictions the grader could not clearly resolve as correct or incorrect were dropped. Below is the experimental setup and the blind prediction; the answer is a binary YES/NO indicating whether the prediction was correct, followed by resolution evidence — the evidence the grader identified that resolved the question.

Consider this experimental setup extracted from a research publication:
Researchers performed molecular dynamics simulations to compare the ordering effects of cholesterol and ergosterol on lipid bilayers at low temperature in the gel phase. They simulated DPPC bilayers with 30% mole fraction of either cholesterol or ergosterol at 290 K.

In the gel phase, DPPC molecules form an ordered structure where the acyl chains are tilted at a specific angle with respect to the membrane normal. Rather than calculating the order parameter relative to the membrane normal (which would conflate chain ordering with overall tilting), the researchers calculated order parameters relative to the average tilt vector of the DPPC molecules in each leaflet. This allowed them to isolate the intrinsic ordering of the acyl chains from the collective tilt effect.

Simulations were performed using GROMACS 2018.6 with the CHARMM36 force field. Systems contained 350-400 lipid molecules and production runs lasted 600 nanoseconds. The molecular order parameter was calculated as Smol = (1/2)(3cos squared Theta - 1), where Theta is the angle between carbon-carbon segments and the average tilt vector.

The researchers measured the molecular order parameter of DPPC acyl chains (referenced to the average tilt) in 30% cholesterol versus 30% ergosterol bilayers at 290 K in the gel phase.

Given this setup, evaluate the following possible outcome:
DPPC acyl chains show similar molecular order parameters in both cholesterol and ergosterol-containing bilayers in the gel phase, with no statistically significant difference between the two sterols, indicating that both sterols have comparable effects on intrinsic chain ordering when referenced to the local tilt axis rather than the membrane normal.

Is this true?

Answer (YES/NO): NO